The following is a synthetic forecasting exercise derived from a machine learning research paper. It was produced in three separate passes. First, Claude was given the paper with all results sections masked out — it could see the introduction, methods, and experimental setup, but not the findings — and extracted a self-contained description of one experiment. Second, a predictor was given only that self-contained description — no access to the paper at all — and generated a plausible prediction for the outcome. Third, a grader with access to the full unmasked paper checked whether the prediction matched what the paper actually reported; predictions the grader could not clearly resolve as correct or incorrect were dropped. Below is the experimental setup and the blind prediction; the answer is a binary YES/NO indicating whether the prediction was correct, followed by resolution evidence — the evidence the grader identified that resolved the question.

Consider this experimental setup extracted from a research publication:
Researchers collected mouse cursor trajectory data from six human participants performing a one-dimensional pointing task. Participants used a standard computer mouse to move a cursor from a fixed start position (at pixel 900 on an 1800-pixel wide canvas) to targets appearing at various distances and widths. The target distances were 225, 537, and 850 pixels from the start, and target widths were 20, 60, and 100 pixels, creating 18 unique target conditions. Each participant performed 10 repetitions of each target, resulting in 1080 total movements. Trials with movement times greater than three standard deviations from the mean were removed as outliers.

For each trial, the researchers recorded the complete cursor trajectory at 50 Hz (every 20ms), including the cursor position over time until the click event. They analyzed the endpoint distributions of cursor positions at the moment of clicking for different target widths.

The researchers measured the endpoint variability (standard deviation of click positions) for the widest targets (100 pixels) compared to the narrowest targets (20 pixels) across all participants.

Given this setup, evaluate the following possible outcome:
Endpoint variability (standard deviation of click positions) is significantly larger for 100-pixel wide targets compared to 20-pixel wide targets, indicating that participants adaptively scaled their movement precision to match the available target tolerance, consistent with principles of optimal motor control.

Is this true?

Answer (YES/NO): YES